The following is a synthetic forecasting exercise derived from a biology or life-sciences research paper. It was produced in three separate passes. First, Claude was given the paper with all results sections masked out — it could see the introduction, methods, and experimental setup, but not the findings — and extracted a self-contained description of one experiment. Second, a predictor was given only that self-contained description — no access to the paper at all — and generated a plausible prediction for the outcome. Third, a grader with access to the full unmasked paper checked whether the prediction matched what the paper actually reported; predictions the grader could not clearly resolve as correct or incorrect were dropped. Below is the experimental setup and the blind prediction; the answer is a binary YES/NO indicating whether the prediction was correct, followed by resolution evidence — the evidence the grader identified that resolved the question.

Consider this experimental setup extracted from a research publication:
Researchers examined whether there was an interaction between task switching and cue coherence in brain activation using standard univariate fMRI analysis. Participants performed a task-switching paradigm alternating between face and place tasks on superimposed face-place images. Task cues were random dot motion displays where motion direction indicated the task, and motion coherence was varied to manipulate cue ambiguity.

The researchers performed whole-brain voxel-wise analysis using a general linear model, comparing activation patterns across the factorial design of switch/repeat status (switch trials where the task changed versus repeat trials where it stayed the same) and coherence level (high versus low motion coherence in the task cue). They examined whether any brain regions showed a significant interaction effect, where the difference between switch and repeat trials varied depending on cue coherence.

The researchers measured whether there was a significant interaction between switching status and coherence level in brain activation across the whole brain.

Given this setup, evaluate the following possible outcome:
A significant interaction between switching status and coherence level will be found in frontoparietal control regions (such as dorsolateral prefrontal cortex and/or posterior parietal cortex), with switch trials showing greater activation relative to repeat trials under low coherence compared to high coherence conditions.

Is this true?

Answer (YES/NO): NO